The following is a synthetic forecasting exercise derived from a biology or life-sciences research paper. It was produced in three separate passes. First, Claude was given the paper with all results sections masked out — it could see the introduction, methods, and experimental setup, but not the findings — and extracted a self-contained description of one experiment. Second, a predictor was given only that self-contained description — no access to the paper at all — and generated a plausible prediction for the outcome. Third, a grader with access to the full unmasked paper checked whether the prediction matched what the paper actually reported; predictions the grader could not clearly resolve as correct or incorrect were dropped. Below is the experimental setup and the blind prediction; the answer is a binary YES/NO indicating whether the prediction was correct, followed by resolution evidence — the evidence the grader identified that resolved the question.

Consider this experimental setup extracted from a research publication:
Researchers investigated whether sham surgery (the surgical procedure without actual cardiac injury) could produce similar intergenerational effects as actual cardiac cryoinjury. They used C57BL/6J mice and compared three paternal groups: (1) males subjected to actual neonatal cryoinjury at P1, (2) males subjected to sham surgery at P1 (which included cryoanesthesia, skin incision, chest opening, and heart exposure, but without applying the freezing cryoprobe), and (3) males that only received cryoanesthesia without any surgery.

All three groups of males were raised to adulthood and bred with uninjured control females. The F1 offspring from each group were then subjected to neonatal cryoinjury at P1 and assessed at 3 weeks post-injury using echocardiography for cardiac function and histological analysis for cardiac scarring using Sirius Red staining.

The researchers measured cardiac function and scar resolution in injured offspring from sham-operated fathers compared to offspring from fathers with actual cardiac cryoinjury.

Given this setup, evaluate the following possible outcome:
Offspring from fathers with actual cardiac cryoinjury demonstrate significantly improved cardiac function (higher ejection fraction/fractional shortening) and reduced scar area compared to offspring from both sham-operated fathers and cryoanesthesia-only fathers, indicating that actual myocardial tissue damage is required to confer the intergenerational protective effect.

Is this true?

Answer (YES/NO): NO